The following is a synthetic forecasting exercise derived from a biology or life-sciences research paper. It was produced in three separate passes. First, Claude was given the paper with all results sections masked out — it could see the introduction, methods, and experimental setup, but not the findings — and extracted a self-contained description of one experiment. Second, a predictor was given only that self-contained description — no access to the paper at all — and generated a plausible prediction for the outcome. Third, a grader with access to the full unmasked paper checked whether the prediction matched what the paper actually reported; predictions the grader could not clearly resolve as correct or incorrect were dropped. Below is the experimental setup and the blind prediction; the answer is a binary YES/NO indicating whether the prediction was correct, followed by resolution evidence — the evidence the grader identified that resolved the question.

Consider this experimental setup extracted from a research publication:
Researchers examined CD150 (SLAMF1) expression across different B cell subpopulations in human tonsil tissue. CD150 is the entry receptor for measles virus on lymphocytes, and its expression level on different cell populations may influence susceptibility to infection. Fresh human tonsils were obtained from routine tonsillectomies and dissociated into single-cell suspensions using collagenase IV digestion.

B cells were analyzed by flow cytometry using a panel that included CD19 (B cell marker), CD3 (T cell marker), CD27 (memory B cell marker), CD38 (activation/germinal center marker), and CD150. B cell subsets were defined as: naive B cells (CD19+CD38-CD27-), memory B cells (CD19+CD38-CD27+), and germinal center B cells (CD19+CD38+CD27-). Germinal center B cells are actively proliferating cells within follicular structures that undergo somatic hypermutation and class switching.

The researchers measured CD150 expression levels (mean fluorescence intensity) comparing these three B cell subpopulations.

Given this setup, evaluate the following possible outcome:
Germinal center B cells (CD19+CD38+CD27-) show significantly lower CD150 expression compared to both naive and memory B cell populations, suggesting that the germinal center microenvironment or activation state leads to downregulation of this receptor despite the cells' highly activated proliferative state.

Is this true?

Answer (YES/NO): NO